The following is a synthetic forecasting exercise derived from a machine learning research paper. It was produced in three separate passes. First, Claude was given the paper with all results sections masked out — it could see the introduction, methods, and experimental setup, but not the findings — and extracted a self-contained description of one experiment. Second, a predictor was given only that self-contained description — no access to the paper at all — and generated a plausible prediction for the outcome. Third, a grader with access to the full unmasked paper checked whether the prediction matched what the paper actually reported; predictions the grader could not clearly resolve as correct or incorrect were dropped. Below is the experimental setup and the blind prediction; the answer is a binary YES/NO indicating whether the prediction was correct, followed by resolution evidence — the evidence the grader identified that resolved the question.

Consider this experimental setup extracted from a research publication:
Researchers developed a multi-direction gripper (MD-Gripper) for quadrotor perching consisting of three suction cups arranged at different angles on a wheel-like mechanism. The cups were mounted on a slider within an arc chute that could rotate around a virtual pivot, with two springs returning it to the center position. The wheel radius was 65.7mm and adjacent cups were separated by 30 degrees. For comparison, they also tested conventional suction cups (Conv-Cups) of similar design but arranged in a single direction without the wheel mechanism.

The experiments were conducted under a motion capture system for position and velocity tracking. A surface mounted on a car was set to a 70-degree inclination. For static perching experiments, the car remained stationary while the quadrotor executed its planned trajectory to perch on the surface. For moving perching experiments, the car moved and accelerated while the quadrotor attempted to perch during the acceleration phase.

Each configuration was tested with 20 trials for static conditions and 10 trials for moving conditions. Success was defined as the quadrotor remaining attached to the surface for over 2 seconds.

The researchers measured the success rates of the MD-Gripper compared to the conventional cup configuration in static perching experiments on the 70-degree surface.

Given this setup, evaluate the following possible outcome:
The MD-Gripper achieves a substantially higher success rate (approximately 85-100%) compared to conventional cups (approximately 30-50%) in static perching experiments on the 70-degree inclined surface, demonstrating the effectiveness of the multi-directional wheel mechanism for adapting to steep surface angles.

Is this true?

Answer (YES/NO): NO